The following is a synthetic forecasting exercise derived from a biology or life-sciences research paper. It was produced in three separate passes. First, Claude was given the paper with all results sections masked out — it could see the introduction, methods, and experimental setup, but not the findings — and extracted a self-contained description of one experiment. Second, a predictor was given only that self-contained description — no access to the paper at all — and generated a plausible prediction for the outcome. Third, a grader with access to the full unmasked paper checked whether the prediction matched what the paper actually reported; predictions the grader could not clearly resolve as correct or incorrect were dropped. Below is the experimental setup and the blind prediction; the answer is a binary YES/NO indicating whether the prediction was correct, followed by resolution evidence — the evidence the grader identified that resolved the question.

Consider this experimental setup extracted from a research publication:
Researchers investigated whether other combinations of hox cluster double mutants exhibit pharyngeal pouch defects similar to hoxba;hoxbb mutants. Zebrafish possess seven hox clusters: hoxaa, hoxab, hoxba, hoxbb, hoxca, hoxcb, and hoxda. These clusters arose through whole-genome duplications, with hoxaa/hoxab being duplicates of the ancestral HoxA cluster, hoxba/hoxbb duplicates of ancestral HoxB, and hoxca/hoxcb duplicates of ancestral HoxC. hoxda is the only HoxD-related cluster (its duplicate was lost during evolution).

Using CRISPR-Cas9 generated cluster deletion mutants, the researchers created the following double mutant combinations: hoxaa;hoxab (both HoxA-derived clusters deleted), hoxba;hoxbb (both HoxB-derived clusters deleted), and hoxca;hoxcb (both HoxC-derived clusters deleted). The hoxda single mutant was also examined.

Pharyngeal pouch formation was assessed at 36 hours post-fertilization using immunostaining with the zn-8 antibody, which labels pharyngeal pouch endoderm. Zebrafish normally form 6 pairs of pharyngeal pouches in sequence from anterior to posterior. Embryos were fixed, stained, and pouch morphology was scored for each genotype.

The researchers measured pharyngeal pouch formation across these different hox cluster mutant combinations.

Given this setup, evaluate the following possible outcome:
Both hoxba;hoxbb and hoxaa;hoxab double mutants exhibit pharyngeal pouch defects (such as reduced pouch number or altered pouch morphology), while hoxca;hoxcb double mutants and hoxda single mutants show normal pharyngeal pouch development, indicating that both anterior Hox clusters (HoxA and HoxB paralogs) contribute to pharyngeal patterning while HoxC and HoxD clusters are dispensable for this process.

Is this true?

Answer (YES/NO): NO